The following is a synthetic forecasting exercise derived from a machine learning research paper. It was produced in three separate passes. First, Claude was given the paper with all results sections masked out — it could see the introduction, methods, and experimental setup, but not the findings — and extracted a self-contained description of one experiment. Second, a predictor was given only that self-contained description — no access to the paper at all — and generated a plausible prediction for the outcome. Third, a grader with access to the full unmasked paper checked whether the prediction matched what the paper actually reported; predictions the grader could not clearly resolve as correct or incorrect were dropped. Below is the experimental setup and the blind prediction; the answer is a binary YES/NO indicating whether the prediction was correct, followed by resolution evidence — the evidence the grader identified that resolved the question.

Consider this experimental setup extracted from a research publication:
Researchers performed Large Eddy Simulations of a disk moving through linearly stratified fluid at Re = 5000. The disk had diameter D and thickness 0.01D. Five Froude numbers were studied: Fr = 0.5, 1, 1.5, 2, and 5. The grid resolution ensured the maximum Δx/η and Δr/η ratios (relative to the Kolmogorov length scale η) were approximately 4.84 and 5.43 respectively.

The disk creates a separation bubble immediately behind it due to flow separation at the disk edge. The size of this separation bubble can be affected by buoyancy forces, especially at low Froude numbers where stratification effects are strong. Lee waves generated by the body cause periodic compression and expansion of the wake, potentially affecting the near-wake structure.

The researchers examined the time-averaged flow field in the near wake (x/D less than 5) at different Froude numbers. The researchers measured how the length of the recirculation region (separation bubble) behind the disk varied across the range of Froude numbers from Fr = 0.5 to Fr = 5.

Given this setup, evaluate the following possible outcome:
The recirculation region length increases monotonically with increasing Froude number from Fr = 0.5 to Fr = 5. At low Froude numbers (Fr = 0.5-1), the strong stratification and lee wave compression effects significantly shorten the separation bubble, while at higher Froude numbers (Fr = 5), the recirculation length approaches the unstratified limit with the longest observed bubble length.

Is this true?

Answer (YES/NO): YES